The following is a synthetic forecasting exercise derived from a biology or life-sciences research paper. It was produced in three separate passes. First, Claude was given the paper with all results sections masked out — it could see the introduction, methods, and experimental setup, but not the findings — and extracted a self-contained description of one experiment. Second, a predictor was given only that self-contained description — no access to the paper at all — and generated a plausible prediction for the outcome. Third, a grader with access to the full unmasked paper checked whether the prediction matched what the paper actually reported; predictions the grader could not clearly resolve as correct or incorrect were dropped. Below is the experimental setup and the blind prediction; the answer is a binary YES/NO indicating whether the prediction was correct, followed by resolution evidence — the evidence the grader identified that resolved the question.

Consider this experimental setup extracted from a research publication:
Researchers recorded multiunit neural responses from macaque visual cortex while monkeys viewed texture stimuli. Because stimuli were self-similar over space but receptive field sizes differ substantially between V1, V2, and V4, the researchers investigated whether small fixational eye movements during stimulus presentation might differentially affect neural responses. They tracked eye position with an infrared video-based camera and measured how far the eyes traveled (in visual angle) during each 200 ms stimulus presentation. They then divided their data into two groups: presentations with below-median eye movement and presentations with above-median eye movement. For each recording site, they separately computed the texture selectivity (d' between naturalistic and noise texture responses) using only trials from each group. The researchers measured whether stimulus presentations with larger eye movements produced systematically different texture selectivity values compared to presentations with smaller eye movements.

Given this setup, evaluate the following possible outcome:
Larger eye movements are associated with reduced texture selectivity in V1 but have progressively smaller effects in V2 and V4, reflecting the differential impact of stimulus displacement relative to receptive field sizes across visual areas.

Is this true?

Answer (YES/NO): NO